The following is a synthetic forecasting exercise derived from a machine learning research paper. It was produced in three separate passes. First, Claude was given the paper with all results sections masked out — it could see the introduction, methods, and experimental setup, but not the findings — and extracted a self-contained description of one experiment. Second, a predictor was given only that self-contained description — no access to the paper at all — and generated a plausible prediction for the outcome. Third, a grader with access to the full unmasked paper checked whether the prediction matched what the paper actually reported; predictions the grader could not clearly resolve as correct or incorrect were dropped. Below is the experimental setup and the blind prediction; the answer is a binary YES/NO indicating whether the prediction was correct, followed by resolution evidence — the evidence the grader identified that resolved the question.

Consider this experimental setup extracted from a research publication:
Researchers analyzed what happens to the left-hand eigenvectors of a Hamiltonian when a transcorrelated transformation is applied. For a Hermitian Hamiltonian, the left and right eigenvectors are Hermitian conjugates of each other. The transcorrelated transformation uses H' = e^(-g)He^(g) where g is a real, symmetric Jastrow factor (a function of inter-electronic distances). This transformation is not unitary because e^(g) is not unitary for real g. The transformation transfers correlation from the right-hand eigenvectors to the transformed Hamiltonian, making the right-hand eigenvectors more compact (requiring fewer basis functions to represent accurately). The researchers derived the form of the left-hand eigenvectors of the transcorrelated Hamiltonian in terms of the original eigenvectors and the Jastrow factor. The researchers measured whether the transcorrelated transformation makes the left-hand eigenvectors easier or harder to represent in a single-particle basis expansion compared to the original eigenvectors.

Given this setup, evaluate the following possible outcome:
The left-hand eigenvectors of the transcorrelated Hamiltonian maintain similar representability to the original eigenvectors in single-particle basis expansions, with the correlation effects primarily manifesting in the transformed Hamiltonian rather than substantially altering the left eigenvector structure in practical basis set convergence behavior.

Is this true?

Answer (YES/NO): NO